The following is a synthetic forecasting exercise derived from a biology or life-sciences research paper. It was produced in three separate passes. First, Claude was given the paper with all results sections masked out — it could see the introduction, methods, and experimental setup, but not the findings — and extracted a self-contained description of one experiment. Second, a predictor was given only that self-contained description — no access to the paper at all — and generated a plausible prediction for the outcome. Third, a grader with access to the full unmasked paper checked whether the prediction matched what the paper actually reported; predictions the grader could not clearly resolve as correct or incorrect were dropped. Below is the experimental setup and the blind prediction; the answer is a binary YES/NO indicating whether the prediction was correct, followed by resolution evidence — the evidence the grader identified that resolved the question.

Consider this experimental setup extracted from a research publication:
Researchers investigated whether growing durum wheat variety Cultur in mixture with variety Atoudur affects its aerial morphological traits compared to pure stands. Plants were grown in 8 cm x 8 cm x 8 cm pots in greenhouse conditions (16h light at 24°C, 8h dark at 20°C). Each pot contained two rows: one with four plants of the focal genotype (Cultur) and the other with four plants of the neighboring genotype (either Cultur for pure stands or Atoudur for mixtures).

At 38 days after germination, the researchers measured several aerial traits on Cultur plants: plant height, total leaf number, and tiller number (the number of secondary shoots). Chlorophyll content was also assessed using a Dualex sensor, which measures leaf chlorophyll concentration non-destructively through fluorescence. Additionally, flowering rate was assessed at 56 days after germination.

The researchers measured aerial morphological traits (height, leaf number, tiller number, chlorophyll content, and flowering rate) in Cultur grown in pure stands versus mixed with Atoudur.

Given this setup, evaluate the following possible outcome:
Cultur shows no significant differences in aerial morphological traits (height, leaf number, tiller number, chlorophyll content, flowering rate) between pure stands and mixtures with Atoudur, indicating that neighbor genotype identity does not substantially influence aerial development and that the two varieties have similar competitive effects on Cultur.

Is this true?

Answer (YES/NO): NO